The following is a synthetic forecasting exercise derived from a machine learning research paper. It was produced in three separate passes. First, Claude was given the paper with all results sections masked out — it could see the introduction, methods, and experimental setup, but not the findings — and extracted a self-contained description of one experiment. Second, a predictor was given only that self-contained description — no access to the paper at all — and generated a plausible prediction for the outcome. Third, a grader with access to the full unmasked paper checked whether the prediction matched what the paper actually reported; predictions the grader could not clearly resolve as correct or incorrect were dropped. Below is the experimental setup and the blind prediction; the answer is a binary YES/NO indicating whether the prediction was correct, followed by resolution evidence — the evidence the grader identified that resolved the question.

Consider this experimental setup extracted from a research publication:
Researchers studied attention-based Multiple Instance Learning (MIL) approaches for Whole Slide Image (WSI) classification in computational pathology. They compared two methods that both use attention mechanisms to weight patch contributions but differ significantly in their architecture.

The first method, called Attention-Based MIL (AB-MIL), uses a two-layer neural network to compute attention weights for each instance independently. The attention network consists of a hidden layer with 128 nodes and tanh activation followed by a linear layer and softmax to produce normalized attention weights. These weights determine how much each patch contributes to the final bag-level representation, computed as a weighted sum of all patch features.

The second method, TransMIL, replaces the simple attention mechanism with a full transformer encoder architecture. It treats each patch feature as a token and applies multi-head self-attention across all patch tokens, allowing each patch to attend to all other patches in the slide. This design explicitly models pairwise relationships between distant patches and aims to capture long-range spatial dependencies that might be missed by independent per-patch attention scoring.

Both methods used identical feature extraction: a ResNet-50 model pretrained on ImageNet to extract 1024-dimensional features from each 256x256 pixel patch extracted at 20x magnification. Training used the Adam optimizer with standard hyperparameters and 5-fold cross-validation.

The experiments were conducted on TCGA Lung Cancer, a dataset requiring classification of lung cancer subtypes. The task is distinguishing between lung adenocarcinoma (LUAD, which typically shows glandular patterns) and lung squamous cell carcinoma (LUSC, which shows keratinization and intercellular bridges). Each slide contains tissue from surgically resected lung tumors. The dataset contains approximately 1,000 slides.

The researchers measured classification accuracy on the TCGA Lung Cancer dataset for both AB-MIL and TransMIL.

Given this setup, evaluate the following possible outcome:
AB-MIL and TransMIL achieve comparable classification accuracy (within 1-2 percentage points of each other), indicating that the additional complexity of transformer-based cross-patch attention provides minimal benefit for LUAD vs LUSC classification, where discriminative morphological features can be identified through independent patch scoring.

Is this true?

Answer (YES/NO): YES